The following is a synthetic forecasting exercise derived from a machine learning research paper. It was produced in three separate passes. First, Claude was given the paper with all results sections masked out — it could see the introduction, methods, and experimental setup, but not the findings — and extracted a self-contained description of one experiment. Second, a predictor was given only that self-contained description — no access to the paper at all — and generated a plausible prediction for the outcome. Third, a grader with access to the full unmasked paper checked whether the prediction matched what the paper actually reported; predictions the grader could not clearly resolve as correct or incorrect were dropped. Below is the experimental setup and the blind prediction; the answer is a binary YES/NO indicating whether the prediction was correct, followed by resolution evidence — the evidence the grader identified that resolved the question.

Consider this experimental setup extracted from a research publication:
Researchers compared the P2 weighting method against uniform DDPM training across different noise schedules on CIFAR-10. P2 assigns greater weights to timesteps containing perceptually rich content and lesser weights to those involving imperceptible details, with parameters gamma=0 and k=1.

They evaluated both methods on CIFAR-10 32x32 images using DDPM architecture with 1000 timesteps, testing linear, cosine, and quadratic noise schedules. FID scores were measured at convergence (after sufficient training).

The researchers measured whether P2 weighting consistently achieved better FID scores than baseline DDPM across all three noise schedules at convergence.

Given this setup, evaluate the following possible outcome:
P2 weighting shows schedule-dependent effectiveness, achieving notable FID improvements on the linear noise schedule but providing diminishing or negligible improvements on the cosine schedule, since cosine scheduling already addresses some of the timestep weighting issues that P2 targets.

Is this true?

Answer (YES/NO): NO